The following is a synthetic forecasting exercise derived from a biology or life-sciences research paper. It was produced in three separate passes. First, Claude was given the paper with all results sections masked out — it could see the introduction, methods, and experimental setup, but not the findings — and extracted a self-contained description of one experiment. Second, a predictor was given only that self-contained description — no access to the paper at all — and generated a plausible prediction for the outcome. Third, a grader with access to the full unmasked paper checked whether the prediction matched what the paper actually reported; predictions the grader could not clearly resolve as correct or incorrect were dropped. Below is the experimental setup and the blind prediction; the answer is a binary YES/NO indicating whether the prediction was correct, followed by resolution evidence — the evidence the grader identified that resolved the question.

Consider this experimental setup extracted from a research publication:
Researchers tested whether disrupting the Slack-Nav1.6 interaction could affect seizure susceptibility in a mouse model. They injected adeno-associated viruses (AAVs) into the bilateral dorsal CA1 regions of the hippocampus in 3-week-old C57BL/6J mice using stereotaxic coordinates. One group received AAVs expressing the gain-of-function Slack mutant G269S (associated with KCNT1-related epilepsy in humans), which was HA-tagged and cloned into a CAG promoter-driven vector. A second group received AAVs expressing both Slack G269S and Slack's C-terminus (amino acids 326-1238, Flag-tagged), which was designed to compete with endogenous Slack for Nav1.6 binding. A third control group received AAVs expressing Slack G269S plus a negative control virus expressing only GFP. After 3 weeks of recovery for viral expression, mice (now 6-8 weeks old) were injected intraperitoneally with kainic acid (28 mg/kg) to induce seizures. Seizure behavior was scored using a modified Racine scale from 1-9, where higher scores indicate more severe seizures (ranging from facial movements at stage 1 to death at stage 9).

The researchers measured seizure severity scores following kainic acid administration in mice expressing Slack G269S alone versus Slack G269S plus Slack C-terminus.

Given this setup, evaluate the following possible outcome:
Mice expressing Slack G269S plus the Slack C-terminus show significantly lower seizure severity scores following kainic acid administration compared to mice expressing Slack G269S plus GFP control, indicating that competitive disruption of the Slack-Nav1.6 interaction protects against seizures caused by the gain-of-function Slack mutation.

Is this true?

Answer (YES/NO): YES